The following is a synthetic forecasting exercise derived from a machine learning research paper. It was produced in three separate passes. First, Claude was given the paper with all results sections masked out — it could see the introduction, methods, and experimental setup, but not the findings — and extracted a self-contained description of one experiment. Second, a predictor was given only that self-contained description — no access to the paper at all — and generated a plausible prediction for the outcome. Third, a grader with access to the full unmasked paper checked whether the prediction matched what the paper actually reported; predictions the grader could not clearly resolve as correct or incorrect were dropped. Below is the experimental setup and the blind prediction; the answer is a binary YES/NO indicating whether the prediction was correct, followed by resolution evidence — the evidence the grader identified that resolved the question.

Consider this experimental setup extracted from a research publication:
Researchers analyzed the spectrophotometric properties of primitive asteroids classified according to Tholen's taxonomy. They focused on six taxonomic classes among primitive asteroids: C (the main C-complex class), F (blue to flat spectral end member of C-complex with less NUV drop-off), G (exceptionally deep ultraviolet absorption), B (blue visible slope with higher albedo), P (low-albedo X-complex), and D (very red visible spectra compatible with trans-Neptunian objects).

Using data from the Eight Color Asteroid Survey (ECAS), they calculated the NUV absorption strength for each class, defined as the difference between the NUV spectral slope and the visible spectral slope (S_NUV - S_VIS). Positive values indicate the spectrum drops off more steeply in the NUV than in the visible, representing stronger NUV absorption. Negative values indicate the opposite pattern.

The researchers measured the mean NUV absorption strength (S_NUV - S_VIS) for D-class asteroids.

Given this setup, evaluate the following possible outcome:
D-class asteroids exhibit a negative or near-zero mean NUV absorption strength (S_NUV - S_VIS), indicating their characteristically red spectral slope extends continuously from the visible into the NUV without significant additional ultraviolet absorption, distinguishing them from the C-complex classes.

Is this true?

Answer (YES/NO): YES